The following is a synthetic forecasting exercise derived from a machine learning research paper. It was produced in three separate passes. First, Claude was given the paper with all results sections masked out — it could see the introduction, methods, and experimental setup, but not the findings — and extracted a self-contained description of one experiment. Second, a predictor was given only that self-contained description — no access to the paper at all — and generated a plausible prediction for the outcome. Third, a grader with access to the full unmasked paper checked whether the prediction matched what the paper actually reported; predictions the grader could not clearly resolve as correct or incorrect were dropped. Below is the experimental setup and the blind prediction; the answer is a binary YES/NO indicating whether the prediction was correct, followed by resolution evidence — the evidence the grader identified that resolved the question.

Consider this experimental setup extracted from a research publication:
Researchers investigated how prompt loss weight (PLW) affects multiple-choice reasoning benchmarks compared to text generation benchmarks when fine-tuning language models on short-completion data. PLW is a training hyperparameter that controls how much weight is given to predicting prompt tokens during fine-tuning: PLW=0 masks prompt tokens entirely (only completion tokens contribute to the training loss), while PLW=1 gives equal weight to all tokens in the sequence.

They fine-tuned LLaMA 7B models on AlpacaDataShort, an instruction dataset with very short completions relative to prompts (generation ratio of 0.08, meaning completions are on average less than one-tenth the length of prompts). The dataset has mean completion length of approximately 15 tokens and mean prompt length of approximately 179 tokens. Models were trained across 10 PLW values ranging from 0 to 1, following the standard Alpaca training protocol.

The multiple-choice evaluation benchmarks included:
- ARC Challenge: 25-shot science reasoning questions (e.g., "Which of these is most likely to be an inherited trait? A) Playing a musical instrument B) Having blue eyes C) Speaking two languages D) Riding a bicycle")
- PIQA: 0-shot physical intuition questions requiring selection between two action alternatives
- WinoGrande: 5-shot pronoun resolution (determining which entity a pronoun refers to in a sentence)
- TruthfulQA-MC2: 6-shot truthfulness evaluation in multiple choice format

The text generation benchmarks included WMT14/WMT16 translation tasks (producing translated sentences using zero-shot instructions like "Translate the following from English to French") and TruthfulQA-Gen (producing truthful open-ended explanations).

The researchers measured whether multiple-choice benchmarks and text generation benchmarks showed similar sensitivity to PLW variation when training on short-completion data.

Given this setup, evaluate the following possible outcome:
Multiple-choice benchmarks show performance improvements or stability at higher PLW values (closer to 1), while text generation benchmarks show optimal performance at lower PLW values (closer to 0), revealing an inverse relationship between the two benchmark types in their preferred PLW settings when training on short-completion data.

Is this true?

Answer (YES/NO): NO